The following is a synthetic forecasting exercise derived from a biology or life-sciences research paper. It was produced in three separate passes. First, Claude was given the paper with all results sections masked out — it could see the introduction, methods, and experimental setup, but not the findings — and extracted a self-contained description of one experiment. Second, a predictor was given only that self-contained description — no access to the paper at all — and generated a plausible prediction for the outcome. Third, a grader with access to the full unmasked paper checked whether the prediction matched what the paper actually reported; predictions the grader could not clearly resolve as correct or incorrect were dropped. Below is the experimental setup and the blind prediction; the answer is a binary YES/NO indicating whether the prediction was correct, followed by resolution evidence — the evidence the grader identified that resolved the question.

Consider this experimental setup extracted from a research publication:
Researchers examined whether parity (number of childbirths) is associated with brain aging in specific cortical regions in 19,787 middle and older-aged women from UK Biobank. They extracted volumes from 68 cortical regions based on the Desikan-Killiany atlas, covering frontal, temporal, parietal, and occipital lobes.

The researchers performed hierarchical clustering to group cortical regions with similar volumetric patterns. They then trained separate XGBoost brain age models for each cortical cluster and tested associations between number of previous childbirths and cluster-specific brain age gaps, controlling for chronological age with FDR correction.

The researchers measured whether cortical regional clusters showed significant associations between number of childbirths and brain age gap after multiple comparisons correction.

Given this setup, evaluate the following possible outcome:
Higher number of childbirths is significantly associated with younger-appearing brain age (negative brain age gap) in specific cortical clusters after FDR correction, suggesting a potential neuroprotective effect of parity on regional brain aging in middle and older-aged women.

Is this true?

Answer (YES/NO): YES